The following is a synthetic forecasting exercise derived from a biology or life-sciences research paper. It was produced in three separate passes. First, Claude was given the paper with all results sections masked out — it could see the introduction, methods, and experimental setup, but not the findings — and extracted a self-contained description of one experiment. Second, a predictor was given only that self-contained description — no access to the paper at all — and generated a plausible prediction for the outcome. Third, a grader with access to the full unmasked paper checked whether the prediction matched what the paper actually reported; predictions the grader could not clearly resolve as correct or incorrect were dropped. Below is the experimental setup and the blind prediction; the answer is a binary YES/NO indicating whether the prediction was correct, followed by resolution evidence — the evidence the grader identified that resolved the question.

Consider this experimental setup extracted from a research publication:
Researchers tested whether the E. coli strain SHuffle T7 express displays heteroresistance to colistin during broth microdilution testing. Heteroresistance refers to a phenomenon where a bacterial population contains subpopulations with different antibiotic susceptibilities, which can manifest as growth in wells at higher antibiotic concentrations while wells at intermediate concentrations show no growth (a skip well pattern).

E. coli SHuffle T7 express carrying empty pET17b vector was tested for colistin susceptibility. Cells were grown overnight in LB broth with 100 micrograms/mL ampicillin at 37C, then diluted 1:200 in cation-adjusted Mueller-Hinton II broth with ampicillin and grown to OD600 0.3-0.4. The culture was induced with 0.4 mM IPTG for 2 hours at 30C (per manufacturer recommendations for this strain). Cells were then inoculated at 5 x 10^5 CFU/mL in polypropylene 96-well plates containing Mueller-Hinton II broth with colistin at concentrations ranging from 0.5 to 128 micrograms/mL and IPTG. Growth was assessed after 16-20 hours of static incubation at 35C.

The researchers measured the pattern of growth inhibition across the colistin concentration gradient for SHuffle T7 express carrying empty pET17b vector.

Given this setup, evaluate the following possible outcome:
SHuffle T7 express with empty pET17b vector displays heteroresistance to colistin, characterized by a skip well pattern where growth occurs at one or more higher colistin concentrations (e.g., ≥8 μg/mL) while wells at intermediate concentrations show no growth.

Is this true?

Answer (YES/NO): YES